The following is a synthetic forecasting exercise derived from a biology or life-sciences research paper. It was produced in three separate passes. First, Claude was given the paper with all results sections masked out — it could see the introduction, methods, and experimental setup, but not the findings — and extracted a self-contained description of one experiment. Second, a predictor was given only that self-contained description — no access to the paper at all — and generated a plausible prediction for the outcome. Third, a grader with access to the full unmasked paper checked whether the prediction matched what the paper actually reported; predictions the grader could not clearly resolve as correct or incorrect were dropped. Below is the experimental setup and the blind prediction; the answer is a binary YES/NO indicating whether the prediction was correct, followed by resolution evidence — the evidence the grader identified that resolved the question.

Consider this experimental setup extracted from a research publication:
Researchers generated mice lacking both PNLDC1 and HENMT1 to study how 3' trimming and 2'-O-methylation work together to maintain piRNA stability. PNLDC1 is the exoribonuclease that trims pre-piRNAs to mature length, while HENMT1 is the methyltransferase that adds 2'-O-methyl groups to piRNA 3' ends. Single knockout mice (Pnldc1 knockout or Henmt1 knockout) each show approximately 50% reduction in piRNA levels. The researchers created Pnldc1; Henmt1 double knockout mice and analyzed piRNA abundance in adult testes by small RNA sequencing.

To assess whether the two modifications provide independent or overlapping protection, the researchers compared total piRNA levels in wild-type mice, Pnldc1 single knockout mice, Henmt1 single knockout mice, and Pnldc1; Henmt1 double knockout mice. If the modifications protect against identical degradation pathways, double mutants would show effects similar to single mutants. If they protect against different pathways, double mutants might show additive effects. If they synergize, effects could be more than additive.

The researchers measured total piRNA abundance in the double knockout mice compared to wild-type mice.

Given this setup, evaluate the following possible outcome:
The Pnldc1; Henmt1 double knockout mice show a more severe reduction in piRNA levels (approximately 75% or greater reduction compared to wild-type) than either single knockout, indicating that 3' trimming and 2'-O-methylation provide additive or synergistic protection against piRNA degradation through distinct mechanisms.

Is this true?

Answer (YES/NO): YES